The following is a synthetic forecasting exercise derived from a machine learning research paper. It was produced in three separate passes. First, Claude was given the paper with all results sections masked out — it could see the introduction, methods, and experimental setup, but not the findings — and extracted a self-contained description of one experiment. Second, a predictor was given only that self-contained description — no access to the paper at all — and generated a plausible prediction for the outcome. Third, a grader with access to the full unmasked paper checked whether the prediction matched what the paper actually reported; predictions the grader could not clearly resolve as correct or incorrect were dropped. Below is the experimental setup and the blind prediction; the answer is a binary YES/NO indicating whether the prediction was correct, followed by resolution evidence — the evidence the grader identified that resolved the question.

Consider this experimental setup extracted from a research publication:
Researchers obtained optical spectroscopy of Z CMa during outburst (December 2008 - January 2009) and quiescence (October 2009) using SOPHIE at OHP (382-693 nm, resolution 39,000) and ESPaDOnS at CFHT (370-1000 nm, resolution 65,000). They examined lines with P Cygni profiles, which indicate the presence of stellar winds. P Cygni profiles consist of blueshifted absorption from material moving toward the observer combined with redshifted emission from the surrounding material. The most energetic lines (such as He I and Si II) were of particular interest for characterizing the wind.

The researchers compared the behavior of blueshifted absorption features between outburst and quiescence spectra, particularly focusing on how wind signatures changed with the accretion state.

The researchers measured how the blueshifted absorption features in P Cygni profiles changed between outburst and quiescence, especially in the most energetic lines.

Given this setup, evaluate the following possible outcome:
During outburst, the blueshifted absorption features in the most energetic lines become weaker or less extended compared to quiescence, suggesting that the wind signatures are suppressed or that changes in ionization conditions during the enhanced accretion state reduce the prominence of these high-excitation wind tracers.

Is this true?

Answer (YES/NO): NO